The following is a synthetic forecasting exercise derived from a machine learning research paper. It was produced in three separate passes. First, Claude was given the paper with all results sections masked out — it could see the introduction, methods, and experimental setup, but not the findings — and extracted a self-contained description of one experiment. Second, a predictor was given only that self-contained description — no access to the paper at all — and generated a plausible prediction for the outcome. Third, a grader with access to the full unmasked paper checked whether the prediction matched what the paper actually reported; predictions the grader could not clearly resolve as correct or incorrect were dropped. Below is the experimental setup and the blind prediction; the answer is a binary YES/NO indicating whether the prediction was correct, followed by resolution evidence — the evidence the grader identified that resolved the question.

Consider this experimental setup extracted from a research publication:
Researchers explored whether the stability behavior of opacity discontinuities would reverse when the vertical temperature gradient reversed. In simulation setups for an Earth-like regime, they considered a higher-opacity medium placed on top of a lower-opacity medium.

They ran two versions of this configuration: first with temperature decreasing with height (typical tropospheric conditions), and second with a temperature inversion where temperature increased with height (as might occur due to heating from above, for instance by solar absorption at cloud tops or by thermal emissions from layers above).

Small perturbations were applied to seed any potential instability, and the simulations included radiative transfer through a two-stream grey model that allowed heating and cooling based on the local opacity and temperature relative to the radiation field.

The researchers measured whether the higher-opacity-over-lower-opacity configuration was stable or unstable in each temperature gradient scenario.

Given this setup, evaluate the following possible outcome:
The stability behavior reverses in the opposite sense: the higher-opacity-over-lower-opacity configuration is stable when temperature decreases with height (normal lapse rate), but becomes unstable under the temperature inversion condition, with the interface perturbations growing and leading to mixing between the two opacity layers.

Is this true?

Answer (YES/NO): YES